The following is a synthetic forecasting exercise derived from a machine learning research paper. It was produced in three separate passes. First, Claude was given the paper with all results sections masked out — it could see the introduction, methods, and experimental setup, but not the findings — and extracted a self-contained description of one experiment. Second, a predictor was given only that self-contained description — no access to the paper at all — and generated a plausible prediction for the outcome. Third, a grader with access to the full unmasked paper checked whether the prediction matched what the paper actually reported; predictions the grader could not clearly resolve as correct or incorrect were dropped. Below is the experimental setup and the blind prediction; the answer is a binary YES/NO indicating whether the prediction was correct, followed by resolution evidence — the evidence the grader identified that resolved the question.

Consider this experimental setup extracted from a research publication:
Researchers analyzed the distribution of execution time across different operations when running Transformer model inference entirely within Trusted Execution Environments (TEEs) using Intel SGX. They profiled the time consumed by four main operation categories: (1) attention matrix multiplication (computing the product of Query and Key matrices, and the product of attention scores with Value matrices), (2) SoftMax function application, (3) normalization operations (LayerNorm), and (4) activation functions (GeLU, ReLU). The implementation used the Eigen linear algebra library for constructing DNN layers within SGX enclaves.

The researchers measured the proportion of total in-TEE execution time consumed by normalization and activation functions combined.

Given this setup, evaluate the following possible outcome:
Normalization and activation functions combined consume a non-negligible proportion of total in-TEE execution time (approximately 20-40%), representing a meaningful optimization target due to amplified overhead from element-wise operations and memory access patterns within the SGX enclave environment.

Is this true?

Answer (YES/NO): NO